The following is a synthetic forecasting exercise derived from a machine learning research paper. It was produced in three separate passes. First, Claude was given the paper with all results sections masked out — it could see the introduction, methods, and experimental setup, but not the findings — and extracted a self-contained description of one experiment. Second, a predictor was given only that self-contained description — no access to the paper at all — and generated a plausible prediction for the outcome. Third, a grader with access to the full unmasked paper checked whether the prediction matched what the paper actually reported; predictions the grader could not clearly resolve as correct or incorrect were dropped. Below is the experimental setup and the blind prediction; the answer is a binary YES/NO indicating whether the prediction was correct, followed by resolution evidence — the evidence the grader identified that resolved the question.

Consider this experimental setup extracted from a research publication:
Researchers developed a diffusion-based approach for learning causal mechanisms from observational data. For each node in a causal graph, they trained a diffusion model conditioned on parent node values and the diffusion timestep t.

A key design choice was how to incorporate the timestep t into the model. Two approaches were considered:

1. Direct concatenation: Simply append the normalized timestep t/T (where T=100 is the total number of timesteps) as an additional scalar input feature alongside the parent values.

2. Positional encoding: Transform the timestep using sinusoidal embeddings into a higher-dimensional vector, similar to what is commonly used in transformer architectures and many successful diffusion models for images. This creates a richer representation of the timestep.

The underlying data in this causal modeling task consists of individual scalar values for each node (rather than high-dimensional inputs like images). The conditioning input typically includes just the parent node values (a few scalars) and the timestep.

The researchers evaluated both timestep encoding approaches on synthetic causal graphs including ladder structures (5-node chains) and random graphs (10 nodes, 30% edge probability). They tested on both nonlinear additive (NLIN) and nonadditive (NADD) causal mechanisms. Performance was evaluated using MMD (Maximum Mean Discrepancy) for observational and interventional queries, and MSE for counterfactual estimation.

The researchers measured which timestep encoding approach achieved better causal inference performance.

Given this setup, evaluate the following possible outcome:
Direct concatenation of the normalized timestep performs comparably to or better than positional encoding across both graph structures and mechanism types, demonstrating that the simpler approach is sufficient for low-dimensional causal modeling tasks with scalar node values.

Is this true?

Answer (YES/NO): YES